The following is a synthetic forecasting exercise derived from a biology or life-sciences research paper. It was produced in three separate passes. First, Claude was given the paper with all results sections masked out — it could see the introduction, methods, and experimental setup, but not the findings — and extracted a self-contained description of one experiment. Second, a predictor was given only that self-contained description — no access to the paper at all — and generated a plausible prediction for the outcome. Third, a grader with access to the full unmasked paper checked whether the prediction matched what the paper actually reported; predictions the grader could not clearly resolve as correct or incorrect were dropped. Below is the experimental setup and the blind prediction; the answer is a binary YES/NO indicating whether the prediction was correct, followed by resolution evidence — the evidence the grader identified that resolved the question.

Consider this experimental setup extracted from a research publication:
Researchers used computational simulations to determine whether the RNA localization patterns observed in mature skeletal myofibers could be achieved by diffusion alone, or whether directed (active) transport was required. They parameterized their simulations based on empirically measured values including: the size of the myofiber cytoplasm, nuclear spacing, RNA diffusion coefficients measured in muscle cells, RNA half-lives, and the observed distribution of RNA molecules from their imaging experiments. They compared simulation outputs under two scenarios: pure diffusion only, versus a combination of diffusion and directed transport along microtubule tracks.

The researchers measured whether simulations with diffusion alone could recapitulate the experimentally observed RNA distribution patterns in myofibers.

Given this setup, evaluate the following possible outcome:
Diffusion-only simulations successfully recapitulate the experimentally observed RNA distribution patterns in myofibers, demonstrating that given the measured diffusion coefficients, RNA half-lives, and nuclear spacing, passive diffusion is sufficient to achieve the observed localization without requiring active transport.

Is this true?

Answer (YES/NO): NO